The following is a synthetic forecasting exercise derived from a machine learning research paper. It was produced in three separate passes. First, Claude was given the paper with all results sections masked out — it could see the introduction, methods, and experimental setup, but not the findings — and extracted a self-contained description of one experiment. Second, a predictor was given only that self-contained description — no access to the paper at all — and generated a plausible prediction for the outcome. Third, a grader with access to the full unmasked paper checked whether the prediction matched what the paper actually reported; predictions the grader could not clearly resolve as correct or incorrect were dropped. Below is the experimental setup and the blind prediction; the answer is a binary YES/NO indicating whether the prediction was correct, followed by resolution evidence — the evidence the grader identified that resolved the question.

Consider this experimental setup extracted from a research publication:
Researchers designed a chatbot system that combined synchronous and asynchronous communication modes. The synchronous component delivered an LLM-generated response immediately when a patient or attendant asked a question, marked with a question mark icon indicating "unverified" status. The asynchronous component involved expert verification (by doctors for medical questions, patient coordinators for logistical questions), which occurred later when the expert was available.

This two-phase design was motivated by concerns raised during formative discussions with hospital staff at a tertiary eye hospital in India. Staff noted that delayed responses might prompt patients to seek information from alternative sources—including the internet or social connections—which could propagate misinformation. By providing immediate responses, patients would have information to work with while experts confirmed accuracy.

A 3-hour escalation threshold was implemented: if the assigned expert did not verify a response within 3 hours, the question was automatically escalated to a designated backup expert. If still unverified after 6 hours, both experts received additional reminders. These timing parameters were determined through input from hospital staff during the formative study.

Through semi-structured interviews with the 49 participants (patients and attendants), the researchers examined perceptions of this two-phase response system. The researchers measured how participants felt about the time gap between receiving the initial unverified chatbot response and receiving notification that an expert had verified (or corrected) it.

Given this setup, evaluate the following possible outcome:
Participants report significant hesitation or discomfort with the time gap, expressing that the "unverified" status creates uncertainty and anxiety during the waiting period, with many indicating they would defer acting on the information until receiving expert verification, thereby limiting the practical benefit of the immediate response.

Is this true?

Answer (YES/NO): NO